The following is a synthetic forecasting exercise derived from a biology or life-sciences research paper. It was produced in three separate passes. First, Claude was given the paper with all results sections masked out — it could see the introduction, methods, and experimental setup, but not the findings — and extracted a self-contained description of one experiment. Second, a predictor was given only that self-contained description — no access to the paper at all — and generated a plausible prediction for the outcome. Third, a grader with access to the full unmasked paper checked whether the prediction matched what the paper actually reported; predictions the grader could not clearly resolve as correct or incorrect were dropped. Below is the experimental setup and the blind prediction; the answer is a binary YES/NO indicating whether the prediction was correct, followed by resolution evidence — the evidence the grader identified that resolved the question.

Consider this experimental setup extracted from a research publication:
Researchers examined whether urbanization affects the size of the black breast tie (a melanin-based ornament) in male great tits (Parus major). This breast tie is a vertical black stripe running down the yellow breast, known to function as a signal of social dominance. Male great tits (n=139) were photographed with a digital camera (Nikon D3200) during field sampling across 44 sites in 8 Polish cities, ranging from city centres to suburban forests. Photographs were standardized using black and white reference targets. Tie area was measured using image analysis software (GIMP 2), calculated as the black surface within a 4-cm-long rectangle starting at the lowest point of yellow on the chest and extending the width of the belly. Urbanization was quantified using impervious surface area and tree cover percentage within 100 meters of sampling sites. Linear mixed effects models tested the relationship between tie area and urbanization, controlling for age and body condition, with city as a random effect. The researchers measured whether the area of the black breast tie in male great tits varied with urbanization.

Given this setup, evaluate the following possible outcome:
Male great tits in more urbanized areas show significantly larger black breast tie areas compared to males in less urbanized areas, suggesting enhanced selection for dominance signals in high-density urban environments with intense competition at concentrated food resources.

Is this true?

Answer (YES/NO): NO